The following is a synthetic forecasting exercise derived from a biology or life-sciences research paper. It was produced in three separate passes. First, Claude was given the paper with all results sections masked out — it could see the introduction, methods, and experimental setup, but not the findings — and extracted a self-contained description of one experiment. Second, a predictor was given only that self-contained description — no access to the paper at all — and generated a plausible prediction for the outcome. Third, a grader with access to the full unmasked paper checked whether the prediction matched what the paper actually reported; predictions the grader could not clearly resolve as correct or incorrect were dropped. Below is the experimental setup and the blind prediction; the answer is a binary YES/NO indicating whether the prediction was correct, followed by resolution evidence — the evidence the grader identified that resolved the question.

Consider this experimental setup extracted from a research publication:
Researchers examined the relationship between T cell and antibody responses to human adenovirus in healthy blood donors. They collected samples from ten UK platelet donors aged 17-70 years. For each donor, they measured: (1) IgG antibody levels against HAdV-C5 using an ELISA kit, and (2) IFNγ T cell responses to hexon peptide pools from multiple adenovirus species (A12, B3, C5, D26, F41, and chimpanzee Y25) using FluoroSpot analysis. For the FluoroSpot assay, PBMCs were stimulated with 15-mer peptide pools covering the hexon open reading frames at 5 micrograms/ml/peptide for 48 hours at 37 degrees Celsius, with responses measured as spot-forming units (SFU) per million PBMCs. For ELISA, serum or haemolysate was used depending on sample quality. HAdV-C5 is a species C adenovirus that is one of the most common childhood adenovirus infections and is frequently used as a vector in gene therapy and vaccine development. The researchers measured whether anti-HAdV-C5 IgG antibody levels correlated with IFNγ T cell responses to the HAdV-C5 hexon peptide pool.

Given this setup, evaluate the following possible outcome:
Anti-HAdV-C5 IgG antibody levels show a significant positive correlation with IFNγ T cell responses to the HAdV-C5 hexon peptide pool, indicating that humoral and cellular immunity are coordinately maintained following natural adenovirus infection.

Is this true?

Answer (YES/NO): NO